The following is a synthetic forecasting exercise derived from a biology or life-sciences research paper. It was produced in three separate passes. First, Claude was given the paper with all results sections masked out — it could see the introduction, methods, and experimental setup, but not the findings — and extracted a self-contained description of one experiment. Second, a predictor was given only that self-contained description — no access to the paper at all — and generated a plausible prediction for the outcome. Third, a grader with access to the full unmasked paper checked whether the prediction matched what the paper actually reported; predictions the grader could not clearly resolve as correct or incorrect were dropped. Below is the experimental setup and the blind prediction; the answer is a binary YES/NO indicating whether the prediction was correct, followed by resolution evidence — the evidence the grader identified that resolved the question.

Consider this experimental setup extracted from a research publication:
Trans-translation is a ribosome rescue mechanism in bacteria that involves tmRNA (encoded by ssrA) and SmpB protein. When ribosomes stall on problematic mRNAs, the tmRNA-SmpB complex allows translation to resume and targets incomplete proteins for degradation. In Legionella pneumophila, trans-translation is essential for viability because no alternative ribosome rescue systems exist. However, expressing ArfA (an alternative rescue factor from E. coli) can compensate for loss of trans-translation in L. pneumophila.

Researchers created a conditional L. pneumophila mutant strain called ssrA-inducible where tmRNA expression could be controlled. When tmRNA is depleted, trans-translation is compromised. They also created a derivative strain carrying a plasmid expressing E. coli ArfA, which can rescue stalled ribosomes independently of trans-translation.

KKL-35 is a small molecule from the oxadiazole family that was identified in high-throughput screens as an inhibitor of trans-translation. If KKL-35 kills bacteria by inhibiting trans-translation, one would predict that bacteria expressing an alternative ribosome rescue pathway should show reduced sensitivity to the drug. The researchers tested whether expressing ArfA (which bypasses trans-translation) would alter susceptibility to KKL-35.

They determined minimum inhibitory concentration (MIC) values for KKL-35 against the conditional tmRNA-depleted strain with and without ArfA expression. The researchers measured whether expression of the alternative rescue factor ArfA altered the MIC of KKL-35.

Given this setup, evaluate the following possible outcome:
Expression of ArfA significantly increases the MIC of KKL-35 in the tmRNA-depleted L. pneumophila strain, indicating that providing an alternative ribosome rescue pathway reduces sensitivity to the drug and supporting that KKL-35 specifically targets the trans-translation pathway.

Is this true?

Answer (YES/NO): NO